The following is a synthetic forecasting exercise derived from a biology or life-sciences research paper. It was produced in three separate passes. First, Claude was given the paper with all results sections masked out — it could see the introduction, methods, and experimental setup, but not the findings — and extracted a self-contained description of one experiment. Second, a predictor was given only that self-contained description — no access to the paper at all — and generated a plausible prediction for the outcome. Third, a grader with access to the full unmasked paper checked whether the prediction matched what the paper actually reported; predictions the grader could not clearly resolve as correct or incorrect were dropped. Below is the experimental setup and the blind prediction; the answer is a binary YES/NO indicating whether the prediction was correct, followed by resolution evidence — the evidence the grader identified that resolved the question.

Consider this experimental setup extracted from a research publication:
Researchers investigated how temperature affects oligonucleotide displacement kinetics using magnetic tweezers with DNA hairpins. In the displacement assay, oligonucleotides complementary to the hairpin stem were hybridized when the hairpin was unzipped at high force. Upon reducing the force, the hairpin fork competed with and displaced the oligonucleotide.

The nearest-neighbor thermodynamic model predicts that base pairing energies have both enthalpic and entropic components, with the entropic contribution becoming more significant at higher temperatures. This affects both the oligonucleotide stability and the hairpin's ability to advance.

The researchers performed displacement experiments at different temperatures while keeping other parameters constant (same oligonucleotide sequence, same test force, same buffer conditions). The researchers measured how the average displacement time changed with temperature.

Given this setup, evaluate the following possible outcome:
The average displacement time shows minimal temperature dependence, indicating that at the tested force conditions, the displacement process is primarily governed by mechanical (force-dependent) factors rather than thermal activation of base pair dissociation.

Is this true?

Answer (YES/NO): NO